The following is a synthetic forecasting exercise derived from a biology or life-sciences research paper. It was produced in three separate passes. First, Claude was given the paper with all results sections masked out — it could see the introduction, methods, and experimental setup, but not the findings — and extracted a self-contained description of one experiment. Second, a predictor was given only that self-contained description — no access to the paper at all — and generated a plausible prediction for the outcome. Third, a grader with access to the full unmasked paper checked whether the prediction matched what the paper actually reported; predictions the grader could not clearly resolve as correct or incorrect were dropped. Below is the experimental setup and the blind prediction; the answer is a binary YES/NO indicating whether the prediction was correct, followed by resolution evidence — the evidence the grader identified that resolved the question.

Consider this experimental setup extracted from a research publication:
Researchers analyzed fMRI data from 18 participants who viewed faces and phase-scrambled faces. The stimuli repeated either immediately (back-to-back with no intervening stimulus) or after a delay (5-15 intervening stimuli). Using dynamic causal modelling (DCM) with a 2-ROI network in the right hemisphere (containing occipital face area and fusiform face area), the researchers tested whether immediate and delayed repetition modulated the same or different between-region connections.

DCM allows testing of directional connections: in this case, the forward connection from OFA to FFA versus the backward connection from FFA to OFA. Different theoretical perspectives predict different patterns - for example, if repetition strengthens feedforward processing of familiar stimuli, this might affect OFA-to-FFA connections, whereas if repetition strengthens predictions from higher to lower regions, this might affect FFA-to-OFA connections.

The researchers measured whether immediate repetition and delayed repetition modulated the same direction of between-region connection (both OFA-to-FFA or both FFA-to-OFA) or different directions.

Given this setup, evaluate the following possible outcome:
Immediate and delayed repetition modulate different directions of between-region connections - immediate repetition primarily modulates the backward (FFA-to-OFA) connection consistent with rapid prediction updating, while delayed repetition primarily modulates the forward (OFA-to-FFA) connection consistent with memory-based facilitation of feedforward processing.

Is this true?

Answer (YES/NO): YES